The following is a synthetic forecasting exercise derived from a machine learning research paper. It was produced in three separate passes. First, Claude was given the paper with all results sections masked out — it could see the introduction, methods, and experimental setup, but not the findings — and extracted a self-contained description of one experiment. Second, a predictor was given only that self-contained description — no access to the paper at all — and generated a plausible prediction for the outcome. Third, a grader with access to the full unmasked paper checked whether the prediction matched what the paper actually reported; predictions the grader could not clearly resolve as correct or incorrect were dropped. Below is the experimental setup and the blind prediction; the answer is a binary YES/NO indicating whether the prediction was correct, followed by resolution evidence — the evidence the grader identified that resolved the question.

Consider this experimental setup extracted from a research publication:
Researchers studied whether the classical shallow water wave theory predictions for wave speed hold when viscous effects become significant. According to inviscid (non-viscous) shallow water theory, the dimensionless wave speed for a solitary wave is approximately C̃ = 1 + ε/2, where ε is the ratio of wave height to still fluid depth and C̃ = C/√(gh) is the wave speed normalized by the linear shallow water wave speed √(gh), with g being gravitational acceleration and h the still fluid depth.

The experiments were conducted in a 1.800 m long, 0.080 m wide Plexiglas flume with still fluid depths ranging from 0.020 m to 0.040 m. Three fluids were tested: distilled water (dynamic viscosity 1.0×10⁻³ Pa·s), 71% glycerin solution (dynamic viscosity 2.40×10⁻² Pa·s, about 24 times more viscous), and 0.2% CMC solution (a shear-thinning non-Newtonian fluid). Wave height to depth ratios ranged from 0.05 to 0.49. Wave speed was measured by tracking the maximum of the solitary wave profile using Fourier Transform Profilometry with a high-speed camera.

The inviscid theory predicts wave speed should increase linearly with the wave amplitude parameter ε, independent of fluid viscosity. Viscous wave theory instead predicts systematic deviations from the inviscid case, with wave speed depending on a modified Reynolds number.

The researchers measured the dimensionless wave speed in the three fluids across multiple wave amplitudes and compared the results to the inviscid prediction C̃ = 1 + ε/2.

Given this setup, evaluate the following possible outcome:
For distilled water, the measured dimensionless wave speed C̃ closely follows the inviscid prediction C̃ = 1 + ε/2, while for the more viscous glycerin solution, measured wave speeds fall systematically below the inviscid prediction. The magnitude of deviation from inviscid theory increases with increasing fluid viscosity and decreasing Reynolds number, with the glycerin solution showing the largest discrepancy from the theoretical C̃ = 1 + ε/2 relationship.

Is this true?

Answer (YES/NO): NO